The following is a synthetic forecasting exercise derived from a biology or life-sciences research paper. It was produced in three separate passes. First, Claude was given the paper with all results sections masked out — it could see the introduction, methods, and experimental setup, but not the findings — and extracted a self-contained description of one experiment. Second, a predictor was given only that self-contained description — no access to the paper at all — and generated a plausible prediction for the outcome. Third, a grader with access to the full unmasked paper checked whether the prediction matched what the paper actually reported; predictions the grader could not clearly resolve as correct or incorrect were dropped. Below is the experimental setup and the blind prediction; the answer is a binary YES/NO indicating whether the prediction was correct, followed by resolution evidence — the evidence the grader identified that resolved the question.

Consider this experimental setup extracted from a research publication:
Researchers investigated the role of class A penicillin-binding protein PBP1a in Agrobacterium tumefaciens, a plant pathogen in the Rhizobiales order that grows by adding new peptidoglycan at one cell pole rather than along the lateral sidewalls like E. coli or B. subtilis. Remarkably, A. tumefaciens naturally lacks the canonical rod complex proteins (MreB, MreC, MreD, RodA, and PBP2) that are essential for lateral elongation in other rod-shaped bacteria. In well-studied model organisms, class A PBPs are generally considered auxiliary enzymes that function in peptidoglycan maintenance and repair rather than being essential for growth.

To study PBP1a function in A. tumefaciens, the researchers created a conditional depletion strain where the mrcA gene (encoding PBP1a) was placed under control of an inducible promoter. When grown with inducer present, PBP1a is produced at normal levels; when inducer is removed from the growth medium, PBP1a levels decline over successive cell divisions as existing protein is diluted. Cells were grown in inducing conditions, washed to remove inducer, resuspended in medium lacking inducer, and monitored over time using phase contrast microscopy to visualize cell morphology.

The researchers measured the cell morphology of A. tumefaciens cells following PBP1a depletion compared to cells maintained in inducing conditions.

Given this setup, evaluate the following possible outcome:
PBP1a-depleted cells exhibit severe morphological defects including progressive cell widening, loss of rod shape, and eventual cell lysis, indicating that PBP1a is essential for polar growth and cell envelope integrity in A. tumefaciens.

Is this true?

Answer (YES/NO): NO